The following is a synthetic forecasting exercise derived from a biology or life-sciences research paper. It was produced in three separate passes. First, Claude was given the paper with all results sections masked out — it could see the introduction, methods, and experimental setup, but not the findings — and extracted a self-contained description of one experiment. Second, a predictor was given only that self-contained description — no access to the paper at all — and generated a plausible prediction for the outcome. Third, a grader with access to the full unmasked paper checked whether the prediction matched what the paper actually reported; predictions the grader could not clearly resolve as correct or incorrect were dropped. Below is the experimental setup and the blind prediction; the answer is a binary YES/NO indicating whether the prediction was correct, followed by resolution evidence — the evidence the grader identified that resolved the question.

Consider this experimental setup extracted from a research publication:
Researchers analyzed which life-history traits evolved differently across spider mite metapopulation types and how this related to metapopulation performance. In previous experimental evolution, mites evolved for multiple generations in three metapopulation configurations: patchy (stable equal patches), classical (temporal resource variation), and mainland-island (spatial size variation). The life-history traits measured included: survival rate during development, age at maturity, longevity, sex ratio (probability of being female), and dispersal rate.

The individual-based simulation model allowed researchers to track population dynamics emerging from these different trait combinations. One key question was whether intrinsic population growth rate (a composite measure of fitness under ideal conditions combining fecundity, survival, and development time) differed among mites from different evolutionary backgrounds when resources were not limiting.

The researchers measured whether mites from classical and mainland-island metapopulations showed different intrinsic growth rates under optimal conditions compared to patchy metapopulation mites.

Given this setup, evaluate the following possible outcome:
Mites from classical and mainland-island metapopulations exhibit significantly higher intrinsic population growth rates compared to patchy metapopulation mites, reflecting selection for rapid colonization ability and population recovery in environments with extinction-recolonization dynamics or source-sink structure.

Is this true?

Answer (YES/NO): NO